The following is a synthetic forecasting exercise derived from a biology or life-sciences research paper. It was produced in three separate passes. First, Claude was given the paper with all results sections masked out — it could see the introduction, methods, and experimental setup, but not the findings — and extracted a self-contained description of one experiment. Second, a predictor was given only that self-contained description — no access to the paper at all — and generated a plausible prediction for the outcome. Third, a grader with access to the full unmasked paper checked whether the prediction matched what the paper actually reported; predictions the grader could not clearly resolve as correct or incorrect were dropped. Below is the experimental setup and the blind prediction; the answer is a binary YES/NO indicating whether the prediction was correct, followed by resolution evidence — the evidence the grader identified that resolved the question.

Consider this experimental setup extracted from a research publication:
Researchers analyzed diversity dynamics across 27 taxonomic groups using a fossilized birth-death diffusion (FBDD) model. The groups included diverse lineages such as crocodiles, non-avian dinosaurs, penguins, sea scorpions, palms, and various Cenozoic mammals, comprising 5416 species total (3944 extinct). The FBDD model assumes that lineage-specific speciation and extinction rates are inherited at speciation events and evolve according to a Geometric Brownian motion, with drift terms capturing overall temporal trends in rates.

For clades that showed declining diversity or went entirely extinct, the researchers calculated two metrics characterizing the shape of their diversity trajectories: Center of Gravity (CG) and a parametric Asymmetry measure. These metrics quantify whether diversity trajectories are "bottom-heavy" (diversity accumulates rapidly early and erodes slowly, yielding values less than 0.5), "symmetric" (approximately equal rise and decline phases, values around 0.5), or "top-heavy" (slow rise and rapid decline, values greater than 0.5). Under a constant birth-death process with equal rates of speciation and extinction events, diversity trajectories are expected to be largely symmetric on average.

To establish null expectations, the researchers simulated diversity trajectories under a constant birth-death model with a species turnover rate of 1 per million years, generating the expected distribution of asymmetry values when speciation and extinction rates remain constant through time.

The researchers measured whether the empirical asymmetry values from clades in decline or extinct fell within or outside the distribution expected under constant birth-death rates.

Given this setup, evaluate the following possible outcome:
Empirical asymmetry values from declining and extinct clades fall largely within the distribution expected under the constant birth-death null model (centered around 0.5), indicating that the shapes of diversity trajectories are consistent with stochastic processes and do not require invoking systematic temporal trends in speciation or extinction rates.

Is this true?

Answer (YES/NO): YES